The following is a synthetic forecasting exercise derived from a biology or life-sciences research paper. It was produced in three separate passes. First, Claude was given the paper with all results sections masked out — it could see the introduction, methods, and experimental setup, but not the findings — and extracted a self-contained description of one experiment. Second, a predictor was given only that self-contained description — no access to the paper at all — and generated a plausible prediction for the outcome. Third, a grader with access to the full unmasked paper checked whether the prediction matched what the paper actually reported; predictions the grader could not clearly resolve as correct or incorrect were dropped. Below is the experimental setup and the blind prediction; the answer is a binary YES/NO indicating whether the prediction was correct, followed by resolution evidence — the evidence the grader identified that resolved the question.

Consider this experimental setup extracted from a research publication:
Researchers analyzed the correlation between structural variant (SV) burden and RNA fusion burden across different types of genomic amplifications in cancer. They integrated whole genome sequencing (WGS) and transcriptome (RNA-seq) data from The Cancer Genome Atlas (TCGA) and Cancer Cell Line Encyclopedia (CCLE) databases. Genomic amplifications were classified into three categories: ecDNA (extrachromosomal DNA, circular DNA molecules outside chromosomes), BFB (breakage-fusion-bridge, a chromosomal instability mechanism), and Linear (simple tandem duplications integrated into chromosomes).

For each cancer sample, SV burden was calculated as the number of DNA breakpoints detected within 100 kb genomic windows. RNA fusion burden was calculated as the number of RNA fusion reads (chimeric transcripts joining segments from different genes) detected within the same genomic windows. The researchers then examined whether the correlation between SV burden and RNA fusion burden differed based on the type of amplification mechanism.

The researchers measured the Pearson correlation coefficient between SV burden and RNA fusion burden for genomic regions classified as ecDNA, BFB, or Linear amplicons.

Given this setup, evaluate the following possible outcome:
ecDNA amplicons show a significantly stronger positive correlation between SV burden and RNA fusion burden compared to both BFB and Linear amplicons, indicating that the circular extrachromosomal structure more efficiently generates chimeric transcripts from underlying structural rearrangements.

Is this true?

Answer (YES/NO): YES